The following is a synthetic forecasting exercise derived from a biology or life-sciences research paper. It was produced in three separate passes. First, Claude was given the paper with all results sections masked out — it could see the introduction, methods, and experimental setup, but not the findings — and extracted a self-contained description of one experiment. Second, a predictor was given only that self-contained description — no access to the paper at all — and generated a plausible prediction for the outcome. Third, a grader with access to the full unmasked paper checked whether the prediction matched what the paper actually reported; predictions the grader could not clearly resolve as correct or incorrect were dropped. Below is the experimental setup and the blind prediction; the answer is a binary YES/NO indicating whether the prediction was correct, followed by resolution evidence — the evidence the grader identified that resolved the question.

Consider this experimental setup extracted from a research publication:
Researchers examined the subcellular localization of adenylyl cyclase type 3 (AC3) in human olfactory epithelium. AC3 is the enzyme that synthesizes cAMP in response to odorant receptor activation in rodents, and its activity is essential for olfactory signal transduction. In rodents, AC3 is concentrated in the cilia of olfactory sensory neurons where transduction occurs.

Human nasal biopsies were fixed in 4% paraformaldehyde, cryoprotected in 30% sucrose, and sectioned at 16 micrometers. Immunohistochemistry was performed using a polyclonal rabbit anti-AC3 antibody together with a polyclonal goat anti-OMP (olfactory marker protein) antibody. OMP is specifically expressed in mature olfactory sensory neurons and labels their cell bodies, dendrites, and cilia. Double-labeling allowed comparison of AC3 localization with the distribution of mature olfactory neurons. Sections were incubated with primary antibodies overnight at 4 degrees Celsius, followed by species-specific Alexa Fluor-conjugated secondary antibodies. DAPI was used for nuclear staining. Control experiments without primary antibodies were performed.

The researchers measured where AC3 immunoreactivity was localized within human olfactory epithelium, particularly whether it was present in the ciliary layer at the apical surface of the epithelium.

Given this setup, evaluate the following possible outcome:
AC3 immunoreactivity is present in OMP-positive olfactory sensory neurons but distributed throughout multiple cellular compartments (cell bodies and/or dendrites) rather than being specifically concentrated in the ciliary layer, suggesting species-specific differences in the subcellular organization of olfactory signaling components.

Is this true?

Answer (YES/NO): NO